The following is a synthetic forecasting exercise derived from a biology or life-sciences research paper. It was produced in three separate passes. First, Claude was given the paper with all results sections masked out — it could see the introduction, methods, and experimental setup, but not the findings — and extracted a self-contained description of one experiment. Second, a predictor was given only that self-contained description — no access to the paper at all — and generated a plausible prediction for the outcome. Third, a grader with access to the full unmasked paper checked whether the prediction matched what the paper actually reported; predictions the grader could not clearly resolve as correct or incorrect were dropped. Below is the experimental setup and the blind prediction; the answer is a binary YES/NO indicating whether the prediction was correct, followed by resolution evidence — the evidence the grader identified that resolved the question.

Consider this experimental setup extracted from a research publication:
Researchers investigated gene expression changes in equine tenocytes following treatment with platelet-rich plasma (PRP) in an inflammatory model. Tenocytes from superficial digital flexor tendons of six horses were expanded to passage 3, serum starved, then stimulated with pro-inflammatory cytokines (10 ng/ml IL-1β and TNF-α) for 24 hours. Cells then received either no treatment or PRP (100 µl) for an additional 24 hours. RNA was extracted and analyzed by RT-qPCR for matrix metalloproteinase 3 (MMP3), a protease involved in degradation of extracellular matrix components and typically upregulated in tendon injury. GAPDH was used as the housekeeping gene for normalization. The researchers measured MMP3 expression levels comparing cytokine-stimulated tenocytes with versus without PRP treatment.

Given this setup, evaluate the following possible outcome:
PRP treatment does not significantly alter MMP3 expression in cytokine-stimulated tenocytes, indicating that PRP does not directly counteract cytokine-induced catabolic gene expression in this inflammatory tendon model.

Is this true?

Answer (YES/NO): YES